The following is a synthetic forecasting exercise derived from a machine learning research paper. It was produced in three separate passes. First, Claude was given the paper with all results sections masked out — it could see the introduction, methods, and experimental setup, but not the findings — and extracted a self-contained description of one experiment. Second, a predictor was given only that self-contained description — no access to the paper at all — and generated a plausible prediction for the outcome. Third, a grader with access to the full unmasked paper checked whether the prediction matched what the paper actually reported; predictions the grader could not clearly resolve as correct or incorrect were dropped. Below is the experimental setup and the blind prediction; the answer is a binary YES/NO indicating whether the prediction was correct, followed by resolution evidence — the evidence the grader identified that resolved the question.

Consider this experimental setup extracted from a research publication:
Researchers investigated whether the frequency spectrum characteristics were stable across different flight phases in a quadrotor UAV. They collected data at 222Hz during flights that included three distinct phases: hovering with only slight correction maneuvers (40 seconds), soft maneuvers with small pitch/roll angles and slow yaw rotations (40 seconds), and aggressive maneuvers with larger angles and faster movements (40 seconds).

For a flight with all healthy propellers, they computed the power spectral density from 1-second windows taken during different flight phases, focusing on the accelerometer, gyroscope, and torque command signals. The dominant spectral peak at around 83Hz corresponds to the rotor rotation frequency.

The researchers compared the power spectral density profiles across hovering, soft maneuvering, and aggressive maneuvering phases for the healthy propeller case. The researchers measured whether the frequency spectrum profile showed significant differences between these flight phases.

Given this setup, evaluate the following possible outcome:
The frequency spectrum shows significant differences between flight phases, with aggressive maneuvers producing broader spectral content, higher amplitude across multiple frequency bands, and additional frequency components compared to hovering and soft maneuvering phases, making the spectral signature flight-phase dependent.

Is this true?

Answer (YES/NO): NO